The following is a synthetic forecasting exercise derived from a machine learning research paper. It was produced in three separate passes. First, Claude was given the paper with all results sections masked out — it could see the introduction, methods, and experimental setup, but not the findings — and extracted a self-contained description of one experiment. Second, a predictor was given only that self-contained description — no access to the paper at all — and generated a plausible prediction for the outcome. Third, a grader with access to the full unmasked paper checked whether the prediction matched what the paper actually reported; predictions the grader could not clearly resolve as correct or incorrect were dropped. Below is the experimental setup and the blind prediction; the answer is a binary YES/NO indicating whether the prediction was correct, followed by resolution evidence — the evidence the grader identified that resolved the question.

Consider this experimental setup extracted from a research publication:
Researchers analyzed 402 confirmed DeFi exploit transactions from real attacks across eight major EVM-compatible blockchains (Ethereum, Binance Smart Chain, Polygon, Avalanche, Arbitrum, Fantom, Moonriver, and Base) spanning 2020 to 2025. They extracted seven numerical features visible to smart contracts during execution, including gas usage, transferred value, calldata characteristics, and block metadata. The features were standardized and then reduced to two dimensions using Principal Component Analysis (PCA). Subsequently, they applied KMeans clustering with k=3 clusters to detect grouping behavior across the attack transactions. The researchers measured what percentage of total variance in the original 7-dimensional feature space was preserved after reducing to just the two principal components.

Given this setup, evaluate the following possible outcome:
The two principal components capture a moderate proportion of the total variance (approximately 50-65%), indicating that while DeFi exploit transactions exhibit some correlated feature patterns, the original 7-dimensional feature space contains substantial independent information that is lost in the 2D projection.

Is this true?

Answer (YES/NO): NO